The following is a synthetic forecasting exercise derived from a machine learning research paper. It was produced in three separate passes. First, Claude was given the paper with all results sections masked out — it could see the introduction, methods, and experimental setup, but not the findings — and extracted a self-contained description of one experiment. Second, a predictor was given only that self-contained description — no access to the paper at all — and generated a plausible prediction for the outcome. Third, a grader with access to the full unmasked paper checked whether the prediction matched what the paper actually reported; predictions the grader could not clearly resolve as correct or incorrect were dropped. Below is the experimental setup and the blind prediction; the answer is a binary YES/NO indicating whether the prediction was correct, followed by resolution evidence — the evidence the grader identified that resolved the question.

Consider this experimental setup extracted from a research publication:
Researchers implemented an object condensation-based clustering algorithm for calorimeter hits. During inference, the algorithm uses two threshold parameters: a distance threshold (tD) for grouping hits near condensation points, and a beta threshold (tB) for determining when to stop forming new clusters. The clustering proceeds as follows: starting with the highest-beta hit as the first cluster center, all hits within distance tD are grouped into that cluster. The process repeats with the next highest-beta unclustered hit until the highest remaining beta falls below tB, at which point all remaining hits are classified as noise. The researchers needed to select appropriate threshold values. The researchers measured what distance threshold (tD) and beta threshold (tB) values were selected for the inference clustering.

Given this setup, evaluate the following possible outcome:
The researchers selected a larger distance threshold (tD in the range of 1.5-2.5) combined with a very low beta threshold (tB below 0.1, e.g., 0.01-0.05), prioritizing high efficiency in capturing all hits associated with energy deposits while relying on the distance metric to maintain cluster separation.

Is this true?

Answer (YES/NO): NO